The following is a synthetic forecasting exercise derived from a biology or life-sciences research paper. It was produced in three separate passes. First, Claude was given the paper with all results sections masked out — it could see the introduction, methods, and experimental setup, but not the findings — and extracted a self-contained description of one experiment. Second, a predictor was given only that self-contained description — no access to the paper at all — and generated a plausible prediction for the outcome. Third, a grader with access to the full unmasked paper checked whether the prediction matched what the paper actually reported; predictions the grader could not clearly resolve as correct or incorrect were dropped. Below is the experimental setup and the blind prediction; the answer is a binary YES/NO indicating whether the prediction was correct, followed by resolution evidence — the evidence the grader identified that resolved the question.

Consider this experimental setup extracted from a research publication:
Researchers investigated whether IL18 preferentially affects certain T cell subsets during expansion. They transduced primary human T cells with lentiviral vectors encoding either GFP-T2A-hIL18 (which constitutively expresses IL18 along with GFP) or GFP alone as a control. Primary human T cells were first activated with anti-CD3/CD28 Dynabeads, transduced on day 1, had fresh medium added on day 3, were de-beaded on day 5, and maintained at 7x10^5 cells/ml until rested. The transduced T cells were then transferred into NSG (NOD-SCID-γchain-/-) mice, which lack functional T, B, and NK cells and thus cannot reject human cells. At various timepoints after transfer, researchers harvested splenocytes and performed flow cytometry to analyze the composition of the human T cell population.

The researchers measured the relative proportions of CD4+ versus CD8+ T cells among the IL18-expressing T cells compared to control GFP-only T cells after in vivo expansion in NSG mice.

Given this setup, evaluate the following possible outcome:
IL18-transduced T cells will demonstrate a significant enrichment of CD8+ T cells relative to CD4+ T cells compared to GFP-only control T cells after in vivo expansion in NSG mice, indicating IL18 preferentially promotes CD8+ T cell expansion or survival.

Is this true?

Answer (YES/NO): NO